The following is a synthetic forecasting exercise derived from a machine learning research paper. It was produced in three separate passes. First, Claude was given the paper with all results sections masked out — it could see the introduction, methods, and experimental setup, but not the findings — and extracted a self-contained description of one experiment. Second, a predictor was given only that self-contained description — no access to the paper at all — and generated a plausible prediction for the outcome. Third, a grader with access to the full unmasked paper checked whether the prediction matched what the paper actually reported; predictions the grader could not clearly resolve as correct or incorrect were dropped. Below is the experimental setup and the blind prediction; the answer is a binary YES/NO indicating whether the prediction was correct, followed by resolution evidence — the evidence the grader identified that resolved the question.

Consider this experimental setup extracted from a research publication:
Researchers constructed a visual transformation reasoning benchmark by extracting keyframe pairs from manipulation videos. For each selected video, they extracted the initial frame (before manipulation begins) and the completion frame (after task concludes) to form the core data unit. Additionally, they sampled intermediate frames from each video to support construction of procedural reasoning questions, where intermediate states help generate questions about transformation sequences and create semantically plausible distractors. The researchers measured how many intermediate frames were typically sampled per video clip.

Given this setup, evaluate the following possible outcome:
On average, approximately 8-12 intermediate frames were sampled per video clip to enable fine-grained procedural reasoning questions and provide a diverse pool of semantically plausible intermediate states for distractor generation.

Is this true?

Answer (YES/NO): NO